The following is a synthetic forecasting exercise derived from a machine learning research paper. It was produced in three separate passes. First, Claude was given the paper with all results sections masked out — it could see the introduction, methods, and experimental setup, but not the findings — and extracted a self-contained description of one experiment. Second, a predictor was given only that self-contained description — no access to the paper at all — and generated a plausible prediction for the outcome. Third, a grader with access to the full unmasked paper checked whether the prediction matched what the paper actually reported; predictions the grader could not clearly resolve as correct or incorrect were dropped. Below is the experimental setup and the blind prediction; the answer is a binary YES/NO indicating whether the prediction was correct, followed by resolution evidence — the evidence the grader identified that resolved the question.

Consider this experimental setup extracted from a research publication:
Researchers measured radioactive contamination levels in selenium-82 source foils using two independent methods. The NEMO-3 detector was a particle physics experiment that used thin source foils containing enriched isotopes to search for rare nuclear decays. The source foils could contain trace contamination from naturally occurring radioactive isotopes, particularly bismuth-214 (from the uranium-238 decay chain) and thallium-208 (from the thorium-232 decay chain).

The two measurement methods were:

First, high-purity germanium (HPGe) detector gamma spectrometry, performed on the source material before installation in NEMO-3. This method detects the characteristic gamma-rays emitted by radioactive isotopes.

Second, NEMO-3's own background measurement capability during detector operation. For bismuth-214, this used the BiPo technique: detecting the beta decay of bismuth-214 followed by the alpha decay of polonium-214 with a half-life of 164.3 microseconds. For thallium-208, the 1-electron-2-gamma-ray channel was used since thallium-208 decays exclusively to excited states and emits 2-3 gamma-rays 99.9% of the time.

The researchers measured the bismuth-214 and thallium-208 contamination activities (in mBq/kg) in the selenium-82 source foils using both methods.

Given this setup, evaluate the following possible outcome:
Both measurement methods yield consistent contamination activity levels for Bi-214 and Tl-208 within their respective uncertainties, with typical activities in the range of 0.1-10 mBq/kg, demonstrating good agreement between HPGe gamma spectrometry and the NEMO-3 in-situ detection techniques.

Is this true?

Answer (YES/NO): YES